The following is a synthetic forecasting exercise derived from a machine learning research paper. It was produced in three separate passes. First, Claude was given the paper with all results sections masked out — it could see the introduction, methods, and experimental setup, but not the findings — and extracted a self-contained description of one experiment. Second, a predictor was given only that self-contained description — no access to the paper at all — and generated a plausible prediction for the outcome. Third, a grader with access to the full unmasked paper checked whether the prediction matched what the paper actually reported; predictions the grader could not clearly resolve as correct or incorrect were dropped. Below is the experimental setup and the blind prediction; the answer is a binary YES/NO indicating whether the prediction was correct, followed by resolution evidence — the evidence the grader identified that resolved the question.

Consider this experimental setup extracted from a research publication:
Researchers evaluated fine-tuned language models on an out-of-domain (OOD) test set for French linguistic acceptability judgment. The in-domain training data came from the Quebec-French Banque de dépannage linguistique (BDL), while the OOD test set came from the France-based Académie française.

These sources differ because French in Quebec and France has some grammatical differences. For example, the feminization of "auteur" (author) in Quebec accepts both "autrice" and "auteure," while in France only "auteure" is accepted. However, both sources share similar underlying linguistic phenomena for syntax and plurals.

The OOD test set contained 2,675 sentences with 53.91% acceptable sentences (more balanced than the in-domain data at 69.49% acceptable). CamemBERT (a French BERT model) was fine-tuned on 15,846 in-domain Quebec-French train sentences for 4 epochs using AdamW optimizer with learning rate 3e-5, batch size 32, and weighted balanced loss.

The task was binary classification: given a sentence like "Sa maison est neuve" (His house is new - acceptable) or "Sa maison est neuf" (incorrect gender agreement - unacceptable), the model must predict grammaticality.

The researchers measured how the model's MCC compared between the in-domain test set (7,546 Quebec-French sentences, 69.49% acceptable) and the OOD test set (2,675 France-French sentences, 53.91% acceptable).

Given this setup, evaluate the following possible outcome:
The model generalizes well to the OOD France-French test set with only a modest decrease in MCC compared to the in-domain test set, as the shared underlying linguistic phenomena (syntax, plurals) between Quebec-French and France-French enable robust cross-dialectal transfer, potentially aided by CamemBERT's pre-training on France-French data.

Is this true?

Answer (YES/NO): NO